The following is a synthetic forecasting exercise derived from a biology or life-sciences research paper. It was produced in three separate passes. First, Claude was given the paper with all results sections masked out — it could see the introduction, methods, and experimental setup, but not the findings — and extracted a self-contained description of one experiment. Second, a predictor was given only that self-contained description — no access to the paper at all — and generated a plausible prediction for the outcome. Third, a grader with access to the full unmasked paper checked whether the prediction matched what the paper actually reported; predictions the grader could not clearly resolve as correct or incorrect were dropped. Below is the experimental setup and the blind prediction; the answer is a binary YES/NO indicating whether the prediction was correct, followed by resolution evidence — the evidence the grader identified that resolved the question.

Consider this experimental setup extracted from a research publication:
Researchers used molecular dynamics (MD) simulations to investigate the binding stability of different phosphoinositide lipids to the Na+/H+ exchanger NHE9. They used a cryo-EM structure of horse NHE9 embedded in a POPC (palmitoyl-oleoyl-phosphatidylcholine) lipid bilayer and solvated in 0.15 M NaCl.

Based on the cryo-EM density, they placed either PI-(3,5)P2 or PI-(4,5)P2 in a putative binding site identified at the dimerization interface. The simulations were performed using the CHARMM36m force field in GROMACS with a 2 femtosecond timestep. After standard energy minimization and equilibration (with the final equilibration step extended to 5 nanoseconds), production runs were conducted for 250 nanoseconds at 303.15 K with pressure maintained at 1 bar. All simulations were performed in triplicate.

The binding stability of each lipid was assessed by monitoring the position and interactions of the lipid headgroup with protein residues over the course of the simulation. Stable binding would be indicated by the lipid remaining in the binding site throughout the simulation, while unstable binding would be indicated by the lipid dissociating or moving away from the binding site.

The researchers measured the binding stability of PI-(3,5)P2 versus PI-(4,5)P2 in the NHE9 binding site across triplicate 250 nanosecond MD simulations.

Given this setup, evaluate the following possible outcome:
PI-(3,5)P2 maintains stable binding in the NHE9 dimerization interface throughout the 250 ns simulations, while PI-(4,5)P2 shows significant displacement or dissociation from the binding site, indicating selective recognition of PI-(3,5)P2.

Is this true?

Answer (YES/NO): YES